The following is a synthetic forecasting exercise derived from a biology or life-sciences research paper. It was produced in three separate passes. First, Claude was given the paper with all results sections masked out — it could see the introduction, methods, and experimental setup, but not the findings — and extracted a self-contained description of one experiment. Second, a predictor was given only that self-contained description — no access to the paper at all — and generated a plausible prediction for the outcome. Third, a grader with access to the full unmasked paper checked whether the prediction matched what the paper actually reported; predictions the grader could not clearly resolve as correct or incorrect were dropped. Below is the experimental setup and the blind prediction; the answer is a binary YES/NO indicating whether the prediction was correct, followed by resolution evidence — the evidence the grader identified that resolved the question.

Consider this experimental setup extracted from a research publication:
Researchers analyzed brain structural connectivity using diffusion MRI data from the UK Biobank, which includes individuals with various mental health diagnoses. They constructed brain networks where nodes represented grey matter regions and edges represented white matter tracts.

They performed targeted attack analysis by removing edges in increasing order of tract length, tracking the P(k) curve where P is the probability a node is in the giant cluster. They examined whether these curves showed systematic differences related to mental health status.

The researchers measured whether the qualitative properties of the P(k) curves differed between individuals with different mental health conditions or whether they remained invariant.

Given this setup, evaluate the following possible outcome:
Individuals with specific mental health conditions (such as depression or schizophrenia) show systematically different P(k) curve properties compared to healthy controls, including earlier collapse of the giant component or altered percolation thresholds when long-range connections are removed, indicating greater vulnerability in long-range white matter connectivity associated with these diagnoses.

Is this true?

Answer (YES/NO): NO